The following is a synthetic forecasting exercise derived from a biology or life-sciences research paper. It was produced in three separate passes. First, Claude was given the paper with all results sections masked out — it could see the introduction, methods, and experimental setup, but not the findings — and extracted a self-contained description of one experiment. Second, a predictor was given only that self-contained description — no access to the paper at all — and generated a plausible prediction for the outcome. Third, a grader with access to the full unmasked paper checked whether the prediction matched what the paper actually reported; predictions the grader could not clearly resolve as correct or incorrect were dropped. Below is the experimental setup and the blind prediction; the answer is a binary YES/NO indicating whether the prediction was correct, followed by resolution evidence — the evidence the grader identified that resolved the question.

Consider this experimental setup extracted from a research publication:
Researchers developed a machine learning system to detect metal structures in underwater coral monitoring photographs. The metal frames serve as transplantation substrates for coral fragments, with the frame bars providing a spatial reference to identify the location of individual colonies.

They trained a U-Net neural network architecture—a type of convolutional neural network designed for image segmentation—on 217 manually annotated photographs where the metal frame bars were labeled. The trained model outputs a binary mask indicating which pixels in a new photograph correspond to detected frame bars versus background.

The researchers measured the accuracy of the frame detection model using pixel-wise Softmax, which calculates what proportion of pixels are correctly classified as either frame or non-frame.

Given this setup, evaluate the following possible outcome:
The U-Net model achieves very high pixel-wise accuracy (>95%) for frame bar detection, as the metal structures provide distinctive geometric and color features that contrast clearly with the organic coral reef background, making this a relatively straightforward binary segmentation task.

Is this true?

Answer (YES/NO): YES